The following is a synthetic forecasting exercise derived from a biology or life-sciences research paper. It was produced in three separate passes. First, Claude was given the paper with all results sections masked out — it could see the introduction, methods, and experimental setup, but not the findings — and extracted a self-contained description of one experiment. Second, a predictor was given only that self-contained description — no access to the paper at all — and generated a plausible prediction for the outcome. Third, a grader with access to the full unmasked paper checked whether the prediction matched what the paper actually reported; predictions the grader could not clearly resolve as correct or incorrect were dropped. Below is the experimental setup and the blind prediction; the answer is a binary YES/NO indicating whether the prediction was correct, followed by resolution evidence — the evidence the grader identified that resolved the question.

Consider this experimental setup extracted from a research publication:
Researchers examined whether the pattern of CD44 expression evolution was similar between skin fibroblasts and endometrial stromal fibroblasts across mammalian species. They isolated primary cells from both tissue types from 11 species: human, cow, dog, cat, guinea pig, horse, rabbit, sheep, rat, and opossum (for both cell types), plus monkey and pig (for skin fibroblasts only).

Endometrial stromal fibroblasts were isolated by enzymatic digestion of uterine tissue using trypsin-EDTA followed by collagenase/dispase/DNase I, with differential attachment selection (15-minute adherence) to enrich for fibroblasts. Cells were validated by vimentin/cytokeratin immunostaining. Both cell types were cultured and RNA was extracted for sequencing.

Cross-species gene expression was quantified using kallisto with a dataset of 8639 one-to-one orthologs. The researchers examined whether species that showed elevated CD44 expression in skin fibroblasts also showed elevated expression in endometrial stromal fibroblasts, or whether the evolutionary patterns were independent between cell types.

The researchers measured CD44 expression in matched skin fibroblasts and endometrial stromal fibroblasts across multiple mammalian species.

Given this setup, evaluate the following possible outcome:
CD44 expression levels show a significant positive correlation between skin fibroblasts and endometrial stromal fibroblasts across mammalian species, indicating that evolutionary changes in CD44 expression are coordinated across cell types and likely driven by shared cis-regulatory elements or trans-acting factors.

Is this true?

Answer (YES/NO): YES